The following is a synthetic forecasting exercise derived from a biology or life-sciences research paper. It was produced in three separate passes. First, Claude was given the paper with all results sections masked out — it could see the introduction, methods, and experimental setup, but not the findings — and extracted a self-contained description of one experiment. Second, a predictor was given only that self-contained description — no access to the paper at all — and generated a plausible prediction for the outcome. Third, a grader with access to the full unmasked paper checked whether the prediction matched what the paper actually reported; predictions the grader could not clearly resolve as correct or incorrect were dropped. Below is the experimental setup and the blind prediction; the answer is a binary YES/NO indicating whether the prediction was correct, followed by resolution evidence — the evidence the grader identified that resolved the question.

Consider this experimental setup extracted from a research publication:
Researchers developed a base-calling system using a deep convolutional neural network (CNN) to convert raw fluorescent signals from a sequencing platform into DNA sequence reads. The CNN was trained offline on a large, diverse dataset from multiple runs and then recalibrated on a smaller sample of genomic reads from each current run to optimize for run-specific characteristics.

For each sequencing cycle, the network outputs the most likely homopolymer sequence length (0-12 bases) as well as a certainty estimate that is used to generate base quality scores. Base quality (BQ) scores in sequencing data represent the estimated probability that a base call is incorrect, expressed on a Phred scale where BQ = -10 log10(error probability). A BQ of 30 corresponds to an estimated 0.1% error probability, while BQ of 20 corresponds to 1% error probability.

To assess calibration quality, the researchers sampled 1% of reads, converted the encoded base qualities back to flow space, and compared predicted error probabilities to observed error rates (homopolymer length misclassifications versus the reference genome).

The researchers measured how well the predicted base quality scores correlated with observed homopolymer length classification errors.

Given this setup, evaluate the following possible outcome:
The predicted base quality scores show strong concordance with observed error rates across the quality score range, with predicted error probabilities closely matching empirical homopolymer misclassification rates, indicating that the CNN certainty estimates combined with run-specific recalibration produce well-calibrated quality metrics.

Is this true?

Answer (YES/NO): YES